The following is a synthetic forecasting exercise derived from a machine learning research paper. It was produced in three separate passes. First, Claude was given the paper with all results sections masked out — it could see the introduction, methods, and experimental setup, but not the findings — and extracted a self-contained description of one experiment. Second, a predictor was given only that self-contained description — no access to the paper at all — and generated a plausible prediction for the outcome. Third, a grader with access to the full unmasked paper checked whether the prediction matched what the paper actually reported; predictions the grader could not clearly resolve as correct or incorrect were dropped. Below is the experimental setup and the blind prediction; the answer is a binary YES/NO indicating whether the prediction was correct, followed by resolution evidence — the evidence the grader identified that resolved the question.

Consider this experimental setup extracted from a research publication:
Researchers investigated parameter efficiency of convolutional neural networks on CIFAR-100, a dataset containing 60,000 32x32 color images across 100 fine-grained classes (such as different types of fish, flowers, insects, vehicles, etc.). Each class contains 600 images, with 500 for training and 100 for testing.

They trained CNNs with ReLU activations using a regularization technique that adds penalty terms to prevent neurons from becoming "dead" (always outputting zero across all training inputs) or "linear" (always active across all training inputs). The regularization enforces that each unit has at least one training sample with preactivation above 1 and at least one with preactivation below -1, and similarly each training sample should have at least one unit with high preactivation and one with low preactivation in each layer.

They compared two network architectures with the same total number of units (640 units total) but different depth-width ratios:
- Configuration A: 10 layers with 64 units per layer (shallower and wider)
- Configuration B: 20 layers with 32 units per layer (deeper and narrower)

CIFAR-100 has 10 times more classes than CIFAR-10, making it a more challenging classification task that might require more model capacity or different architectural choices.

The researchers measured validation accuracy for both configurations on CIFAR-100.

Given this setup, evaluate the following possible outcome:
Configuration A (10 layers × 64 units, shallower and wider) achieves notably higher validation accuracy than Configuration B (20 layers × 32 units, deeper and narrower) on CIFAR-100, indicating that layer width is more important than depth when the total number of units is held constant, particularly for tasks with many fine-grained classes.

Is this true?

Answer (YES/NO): NO